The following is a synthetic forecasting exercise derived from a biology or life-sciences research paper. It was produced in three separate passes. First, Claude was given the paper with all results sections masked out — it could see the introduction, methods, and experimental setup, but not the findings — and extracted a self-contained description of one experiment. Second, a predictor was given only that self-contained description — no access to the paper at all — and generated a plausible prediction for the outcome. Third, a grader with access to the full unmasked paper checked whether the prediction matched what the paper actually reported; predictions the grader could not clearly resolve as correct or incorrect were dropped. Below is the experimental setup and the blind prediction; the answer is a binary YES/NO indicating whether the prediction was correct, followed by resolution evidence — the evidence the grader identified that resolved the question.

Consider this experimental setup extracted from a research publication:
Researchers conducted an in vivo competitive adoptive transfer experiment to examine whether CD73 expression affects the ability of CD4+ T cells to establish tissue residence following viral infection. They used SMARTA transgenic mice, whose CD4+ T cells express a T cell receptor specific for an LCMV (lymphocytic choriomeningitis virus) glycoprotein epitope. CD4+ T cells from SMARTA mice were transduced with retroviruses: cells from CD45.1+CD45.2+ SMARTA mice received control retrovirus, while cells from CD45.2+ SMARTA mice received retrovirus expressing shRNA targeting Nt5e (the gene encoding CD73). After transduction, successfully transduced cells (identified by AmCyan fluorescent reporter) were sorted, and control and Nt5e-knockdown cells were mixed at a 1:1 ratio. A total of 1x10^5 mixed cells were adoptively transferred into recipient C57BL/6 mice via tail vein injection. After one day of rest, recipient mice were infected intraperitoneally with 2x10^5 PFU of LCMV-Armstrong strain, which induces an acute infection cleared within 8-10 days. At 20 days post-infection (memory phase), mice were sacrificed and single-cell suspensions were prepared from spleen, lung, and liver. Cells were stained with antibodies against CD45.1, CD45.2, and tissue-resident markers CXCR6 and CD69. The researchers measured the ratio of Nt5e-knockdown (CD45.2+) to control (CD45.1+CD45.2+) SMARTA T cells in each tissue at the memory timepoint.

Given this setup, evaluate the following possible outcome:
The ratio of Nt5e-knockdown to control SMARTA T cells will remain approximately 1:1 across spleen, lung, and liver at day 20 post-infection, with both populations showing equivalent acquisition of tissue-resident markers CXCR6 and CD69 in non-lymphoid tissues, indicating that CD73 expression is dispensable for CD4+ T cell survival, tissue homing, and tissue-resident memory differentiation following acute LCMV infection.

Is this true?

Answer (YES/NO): NO